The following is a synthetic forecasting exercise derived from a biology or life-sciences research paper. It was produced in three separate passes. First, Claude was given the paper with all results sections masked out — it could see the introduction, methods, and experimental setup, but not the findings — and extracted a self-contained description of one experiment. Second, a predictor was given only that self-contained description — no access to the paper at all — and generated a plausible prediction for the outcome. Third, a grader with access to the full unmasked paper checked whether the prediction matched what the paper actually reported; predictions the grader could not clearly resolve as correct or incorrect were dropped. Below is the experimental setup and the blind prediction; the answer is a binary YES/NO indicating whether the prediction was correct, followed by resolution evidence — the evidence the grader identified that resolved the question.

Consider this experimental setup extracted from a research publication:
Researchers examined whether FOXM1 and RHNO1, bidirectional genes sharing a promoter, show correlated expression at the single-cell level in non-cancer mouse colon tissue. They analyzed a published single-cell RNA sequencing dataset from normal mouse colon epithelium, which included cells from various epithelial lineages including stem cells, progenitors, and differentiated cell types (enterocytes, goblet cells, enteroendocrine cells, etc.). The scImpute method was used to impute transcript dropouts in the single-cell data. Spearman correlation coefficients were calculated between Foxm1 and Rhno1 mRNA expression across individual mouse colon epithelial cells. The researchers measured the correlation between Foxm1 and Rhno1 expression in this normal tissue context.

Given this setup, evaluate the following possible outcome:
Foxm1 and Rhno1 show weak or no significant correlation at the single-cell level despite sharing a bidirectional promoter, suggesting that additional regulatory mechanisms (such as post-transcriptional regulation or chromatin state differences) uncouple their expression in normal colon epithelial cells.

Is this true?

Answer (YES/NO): NO